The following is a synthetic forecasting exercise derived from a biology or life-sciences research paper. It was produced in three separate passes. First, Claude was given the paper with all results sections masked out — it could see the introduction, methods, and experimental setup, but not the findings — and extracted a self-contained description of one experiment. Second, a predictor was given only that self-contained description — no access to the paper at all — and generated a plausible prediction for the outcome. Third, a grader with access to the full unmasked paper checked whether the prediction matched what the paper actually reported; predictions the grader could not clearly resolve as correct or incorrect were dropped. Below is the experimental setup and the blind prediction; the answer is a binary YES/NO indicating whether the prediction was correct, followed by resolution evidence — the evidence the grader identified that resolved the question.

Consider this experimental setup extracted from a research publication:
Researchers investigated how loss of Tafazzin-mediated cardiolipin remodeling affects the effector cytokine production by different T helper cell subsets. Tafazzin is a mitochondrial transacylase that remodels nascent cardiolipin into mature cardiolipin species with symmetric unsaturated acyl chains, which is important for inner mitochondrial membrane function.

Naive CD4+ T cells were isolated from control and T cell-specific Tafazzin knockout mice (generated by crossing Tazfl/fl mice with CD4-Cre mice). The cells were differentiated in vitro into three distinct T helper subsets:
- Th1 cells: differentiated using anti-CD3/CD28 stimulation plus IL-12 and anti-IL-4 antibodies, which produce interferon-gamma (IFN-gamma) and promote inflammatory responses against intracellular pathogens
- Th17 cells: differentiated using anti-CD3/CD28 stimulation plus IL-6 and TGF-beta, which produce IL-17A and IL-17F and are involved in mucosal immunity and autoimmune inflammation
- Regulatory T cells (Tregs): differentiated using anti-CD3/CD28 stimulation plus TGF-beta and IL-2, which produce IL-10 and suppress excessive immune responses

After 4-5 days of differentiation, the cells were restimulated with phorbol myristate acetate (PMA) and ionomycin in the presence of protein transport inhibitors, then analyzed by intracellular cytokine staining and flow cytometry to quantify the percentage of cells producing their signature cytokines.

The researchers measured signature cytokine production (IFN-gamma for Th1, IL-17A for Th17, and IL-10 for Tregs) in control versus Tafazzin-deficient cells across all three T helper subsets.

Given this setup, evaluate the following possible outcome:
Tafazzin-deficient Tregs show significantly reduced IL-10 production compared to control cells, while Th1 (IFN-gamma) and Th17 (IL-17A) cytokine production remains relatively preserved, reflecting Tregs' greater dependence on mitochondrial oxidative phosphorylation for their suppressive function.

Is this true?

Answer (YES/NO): NO